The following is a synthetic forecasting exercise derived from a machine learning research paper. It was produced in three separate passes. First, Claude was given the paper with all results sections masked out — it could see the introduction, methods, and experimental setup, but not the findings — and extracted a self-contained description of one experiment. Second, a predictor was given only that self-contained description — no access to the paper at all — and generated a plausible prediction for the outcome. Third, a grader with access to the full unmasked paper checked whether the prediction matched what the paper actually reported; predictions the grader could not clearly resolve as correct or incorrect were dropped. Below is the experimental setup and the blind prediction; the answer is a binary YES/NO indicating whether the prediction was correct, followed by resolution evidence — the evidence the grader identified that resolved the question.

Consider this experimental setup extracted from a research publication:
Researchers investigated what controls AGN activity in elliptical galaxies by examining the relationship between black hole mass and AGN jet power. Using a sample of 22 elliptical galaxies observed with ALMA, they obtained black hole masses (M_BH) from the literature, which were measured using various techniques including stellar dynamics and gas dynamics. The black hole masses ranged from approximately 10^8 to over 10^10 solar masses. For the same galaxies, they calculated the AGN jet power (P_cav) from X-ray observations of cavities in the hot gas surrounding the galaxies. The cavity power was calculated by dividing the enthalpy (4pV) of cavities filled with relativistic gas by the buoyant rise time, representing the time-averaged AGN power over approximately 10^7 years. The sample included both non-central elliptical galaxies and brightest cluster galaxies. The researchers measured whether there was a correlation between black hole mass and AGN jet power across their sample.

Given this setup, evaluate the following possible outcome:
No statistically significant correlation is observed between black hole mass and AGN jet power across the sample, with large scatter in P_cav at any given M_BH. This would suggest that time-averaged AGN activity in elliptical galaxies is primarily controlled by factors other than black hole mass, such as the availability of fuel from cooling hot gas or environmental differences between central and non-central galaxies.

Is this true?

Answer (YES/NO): YES